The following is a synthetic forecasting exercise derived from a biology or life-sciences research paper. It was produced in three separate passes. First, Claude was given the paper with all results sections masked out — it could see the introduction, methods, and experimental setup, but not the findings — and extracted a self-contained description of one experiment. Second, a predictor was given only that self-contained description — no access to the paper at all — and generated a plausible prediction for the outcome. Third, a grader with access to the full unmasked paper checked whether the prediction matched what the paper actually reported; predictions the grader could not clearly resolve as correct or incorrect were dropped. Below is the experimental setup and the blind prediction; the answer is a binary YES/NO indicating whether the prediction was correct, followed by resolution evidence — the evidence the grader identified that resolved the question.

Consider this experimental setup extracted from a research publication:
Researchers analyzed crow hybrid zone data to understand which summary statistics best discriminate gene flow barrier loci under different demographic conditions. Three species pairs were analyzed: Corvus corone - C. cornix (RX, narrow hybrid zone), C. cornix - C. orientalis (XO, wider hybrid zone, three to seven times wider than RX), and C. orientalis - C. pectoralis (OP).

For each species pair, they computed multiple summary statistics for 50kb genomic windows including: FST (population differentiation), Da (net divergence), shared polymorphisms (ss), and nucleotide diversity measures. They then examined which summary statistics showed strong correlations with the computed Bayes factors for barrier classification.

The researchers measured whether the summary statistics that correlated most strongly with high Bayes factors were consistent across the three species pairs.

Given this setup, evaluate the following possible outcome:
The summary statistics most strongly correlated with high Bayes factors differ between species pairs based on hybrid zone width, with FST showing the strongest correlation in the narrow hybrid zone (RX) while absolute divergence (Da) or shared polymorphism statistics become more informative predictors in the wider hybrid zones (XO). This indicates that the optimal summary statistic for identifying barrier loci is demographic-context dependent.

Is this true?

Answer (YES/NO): NO